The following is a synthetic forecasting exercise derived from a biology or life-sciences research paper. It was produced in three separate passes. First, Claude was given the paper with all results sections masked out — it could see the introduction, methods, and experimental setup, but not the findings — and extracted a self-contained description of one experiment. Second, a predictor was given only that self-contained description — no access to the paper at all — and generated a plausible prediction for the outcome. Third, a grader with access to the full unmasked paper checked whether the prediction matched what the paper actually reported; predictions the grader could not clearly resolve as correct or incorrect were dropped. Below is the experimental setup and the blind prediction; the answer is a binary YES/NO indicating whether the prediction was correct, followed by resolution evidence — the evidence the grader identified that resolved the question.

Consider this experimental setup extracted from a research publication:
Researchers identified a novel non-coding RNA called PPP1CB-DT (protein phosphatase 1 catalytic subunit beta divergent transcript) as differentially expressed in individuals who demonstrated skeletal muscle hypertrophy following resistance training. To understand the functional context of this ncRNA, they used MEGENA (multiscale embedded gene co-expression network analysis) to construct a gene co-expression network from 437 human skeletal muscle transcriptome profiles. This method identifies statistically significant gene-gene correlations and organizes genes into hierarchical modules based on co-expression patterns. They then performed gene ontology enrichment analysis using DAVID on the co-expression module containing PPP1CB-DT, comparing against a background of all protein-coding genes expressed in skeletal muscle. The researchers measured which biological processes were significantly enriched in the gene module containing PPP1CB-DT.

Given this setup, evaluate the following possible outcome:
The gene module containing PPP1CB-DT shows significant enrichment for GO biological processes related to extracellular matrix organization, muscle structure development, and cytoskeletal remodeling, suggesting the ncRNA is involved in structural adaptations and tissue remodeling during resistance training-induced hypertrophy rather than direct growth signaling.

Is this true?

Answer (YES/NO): NO